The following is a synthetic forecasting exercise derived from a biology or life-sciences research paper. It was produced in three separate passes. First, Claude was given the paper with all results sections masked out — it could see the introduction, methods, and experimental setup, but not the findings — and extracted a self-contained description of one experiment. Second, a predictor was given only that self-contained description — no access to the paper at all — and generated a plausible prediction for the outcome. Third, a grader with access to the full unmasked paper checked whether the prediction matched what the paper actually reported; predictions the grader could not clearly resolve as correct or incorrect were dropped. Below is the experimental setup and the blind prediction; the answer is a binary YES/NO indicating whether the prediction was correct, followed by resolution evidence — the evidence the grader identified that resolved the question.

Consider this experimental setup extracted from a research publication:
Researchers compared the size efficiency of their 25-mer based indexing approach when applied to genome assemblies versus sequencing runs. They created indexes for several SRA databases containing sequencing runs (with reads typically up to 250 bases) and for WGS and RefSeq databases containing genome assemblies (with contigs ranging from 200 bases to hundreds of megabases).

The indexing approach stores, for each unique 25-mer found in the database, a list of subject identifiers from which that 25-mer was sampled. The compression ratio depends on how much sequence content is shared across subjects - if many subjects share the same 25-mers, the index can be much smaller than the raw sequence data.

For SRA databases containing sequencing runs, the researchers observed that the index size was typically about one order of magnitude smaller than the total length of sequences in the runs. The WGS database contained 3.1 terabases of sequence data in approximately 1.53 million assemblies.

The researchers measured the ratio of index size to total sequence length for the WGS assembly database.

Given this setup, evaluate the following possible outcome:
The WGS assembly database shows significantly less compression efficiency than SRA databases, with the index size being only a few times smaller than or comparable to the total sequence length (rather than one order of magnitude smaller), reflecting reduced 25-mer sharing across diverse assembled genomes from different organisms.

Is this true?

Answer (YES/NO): YES